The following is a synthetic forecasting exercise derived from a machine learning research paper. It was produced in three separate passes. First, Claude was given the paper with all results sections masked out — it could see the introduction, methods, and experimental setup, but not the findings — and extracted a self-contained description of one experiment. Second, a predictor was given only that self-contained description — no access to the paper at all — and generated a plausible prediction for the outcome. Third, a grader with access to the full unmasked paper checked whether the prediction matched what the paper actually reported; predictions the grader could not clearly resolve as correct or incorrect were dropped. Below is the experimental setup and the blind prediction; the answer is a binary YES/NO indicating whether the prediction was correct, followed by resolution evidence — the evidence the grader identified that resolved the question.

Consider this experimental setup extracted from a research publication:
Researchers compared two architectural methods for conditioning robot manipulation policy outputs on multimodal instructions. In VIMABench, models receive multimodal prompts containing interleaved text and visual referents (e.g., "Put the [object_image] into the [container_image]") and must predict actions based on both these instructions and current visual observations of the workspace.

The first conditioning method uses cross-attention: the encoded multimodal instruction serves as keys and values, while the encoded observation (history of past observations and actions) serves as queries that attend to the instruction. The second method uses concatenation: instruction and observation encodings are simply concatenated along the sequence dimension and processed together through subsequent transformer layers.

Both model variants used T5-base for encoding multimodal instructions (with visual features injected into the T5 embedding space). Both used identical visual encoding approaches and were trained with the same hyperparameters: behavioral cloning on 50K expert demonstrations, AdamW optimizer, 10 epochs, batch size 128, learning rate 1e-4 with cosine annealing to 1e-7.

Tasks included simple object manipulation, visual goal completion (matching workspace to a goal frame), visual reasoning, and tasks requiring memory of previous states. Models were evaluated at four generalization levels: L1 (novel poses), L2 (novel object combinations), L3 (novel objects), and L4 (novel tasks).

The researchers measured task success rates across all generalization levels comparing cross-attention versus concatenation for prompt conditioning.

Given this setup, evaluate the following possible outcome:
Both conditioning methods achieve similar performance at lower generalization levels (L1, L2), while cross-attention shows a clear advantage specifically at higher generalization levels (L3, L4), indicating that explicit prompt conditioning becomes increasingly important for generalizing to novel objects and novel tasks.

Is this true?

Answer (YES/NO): NO